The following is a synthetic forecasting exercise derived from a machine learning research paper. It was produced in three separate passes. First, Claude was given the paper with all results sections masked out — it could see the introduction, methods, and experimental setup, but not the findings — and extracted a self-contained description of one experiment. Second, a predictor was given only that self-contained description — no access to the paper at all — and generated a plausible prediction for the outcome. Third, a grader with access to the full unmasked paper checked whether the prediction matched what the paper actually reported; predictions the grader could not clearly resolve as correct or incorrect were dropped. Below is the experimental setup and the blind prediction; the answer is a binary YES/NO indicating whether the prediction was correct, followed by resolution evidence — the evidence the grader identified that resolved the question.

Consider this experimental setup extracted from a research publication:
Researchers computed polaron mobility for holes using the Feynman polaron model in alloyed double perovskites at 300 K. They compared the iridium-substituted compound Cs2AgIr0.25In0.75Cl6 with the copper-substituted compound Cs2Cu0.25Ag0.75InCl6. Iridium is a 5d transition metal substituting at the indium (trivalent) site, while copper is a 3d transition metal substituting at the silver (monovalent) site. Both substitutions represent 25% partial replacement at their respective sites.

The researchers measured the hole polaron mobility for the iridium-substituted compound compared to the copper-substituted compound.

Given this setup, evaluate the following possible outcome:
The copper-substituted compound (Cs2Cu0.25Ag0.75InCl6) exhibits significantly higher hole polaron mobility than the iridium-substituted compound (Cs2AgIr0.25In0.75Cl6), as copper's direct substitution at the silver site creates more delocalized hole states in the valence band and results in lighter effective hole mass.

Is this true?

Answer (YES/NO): NO